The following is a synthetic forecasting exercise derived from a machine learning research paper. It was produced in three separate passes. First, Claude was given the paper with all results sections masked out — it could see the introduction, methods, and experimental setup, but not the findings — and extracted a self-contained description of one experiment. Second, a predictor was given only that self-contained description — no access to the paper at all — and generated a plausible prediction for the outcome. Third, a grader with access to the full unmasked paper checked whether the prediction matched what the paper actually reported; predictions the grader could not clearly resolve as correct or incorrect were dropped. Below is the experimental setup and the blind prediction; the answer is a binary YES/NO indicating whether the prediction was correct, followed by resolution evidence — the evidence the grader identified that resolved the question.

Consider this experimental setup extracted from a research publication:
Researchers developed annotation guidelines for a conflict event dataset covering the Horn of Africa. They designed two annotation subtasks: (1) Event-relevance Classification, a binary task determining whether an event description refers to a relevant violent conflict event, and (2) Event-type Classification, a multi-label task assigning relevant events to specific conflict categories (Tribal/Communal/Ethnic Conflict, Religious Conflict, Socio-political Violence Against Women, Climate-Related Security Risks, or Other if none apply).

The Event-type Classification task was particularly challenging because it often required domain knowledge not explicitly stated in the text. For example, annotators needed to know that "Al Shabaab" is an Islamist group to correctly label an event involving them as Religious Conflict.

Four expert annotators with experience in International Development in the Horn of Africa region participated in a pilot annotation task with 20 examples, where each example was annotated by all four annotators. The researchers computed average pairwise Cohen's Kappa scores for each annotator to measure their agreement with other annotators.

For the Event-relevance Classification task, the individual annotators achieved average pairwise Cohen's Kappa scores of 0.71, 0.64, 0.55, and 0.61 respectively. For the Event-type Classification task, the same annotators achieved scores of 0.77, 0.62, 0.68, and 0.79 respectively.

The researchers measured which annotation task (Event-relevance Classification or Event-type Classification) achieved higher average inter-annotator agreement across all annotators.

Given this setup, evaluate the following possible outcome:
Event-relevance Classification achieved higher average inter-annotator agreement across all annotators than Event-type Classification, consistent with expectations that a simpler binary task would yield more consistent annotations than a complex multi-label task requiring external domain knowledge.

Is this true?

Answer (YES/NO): NO